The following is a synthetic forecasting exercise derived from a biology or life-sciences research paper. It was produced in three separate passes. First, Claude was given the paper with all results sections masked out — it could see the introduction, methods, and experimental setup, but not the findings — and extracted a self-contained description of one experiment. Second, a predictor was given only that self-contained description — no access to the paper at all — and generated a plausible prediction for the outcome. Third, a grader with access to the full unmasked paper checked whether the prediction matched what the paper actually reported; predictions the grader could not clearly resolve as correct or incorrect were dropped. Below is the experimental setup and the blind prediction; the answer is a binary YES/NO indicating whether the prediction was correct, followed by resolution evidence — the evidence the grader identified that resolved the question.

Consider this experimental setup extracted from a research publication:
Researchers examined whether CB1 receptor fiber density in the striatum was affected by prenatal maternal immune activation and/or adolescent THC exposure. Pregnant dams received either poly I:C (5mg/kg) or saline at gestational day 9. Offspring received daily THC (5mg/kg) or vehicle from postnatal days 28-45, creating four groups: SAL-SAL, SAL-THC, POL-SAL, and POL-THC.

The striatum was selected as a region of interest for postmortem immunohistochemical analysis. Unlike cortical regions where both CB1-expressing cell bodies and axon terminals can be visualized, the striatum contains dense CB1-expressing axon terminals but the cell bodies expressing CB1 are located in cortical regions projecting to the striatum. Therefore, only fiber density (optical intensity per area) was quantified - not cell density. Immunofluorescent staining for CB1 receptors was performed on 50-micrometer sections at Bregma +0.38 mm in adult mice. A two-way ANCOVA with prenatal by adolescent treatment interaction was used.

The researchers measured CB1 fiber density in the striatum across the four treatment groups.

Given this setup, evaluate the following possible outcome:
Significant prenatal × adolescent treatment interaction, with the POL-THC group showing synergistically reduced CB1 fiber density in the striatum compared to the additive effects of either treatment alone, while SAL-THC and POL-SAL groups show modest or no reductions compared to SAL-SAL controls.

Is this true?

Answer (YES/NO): NO